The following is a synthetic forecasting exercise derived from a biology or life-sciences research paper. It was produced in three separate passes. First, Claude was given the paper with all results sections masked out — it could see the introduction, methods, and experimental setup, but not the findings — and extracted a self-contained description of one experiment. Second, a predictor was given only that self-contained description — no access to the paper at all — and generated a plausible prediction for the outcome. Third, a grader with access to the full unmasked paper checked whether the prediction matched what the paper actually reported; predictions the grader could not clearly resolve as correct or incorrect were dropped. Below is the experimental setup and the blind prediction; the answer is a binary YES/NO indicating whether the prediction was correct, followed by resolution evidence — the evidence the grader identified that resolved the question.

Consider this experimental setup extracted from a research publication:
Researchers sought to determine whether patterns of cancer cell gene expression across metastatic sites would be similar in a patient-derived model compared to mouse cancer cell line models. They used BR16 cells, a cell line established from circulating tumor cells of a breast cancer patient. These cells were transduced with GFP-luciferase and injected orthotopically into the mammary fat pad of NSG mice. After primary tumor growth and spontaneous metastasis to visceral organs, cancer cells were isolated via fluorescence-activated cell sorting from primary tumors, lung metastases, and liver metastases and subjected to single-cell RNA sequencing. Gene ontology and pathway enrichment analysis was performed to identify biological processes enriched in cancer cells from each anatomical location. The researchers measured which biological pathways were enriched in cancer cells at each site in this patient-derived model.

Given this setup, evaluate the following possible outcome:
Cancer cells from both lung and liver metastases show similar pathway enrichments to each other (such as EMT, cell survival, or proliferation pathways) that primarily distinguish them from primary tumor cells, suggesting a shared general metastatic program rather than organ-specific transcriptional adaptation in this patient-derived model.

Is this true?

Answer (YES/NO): NO